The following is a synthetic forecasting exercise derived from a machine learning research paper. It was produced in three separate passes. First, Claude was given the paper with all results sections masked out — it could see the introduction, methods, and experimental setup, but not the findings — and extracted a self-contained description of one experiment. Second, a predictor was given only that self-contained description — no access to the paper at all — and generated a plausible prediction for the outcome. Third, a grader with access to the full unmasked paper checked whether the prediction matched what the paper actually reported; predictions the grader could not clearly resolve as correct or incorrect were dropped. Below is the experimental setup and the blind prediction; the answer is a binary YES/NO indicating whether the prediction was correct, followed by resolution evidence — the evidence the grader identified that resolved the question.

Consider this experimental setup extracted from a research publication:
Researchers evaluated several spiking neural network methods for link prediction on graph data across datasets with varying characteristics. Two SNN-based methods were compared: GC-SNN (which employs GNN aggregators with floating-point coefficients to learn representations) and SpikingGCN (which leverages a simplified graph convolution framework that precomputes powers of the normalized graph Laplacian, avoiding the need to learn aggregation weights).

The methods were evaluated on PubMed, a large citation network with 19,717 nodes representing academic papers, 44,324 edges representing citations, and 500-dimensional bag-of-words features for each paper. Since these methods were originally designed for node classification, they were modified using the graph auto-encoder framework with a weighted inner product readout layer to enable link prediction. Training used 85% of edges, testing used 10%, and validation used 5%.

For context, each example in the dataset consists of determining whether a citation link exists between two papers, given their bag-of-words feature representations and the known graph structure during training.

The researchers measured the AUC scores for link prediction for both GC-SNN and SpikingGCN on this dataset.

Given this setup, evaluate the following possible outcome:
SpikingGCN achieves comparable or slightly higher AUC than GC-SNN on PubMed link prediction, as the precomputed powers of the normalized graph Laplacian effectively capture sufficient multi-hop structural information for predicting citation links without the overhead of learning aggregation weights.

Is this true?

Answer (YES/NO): NO